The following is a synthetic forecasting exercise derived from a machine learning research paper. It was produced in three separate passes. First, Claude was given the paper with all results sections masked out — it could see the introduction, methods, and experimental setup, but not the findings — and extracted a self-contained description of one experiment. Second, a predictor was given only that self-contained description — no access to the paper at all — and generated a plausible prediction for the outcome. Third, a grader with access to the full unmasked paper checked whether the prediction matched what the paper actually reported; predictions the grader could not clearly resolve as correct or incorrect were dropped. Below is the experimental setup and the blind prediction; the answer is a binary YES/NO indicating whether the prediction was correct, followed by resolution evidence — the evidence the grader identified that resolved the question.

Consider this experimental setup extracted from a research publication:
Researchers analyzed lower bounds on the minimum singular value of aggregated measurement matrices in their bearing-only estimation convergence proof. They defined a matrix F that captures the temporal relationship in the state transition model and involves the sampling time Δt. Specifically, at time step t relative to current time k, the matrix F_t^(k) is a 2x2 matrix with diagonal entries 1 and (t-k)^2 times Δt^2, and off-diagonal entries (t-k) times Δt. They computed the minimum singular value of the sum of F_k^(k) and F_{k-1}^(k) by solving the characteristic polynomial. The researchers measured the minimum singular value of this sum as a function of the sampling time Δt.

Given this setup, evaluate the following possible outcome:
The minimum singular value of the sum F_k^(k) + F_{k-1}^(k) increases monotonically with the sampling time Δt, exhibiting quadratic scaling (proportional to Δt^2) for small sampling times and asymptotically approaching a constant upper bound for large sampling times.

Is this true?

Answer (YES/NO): NO